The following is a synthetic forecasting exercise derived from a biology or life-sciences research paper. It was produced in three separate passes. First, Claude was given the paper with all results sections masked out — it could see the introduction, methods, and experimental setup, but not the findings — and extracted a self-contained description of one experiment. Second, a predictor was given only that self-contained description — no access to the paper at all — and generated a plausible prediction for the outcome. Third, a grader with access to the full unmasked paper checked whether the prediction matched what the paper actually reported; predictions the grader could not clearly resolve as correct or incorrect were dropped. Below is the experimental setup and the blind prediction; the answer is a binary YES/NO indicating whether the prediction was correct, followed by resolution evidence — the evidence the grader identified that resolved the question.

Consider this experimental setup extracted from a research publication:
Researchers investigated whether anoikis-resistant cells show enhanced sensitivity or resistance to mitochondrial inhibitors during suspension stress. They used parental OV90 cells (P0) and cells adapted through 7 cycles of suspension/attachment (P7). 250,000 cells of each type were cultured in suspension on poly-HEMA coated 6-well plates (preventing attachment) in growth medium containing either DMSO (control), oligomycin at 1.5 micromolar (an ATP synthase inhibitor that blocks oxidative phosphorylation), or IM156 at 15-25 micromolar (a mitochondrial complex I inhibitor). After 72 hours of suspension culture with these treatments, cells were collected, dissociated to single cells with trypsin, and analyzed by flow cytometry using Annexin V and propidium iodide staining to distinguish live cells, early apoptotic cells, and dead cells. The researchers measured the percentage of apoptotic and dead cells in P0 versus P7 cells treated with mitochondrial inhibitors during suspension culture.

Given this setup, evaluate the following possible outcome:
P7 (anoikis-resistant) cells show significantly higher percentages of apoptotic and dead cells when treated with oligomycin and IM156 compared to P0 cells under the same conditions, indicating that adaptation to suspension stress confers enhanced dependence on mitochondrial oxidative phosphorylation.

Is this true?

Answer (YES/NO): YES